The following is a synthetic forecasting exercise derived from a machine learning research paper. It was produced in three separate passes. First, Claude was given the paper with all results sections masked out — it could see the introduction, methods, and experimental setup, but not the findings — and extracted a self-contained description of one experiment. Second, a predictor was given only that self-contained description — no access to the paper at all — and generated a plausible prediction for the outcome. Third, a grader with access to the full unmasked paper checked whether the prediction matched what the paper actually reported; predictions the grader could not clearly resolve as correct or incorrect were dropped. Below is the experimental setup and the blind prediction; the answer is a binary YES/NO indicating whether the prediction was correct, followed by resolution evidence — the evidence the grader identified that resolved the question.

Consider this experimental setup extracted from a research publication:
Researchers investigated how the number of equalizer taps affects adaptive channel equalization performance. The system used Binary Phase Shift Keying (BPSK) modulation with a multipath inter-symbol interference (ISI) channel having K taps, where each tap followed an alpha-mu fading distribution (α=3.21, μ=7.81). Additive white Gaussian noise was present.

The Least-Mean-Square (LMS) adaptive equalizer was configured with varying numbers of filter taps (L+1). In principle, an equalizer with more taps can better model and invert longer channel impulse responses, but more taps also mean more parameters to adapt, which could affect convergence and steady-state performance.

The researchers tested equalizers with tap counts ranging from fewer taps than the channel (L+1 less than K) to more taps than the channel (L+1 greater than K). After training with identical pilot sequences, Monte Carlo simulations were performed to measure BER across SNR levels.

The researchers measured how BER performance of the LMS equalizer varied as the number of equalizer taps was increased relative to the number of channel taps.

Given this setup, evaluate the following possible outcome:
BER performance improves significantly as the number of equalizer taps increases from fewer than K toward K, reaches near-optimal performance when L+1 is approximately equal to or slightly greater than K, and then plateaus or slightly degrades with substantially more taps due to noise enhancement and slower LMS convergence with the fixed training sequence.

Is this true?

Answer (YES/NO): NO